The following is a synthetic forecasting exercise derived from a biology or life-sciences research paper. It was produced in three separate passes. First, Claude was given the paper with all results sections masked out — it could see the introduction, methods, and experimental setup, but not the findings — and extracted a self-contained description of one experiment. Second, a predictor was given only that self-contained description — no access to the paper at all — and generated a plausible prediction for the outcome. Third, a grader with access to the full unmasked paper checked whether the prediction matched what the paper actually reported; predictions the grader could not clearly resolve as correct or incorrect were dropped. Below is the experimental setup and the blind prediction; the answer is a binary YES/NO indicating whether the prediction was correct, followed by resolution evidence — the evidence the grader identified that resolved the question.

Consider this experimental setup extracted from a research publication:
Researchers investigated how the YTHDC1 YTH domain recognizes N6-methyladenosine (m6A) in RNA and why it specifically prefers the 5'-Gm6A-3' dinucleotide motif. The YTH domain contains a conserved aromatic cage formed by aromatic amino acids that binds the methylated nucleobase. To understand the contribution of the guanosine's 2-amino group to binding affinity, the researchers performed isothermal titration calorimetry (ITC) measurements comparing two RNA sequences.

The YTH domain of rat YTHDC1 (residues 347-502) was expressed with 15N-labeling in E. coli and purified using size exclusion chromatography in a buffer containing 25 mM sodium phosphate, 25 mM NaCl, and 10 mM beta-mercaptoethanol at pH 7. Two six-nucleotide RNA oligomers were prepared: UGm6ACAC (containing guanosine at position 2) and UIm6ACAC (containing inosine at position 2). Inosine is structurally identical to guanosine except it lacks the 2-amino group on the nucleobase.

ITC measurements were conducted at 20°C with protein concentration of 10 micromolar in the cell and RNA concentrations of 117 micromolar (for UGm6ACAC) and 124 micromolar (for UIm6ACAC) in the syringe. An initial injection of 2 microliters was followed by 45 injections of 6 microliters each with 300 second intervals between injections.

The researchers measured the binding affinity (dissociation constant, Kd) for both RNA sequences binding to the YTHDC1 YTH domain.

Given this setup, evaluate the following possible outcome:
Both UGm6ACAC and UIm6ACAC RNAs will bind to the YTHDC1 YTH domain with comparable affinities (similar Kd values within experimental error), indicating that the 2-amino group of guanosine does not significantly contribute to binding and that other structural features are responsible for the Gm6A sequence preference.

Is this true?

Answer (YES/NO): NO